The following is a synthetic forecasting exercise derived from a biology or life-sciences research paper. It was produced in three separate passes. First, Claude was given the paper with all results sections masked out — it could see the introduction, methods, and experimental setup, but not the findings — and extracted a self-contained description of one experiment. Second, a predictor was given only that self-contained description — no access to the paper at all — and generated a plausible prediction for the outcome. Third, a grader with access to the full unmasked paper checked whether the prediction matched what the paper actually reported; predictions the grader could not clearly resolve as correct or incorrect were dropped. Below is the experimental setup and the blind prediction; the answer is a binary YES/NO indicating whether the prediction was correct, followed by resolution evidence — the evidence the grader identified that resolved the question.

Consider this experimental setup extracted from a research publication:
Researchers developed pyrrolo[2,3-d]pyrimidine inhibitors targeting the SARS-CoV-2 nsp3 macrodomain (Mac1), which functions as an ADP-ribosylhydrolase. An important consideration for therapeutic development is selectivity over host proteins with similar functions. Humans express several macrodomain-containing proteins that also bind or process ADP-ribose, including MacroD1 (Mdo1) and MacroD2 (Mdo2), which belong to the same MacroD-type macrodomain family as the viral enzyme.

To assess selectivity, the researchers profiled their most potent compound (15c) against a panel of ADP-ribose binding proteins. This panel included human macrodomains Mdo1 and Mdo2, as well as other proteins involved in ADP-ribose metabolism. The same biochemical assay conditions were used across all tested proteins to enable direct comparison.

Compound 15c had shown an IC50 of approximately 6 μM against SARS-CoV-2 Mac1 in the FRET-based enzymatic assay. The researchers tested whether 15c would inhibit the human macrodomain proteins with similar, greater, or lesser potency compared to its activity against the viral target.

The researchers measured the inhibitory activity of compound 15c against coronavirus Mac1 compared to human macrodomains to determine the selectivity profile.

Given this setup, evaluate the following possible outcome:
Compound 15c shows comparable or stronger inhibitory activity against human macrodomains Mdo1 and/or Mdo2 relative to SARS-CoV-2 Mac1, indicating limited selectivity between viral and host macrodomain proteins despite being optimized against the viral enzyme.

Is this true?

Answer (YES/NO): NO